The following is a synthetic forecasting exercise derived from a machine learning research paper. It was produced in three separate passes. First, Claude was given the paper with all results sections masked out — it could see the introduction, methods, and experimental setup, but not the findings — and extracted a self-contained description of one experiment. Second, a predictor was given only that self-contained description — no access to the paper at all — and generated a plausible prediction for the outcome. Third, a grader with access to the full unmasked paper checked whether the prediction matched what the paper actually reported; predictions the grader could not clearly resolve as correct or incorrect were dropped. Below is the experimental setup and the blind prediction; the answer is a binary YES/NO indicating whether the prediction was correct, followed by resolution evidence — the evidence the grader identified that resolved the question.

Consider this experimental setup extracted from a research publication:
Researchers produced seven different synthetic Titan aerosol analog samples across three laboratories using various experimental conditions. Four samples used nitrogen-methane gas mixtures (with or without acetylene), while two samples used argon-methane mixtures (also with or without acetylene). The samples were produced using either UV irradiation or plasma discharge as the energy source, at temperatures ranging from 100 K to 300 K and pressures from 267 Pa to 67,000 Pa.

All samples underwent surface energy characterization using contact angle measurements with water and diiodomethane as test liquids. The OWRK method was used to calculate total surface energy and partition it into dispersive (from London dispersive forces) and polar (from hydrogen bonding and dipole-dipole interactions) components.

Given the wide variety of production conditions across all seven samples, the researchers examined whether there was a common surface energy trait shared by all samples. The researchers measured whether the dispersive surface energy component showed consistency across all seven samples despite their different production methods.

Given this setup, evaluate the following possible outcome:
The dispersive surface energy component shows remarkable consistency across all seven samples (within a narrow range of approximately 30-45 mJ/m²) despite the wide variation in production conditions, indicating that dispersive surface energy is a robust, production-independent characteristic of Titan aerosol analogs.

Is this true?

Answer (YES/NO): NO